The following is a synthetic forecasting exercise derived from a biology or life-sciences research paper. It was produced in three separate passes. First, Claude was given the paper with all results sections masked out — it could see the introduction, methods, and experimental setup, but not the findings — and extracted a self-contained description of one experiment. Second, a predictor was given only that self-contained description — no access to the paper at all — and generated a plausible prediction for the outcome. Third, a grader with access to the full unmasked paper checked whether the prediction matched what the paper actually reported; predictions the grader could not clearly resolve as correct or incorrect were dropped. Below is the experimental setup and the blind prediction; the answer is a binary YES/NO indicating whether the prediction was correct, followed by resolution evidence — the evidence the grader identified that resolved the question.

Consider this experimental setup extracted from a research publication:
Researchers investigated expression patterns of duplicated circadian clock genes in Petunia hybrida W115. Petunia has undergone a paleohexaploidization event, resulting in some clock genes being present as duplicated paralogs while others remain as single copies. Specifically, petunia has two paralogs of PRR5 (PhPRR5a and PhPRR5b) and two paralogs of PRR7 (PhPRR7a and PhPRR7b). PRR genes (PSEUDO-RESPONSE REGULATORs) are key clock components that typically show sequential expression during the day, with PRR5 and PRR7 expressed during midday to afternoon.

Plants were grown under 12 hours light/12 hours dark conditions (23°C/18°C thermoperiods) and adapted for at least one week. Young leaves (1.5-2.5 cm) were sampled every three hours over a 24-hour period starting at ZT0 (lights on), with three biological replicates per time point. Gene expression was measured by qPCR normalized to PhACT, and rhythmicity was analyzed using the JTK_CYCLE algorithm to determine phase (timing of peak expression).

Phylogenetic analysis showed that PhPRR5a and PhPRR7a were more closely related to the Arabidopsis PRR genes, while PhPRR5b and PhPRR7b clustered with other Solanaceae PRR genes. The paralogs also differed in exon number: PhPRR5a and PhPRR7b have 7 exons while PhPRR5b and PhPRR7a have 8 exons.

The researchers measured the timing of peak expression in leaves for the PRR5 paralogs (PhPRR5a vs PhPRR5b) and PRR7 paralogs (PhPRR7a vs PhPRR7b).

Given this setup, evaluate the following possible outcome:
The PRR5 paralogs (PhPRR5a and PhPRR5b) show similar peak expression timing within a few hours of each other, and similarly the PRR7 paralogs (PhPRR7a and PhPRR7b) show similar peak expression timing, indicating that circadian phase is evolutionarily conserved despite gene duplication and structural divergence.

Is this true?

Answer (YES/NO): NO